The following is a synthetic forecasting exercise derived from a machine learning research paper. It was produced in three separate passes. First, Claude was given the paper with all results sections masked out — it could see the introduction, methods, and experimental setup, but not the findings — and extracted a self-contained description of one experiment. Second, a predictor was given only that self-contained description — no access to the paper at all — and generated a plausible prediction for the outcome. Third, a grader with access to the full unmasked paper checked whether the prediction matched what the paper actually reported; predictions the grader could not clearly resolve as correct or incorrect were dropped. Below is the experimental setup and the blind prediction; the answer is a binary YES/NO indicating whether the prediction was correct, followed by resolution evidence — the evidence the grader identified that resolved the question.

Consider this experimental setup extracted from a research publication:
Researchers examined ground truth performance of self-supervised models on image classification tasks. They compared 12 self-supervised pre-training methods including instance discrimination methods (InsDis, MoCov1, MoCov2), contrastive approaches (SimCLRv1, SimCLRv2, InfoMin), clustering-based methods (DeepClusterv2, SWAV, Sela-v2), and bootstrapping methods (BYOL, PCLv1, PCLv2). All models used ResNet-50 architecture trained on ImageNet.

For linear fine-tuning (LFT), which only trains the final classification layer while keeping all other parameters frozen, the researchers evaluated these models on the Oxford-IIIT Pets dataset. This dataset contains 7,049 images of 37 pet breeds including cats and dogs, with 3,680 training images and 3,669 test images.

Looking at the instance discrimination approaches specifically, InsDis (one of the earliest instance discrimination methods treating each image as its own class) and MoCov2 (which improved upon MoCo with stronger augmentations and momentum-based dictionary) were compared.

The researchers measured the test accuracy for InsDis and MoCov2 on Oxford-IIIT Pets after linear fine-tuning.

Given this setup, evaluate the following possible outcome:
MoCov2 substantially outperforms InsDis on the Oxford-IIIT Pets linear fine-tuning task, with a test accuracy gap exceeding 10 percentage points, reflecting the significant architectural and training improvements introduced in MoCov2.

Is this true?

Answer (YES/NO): YES